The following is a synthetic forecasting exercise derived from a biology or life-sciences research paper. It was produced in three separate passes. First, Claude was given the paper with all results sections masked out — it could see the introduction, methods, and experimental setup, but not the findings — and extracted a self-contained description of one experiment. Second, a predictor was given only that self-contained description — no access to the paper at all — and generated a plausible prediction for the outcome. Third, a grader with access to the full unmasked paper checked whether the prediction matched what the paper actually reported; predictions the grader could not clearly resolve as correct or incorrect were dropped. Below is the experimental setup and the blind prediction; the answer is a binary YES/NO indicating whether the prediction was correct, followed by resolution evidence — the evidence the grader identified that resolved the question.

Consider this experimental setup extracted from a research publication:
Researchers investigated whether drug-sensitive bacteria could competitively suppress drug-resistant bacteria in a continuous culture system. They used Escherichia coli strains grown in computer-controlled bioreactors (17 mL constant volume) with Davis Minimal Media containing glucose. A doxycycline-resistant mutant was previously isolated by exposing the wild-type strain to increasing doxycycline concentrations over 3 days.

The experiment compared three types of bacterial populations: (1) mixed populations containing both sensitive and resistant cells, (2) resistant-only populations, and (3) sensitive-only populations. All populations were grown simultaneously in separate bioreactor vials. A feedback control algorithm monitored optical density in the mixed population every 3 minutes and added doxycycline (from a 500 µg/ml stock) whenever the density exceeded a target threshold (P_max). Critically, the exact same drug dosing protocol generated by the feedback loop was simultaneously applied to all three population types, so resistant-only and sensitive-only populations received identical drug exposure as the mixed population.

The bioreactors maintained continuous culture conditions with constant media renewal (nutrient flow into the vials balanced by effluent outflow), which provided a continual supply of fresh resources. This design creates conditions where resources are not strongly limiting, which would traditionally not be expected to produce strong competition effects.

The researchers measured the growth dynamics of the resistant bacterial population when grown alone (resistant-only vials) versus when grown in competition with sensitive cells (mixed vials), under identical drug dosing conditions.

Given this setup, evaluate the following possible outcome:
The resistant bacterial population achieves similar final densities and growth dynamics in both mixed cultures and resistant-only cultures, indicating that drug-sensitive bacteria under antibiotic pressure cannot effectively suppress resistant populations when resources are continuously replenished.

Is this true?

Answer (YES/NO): NO